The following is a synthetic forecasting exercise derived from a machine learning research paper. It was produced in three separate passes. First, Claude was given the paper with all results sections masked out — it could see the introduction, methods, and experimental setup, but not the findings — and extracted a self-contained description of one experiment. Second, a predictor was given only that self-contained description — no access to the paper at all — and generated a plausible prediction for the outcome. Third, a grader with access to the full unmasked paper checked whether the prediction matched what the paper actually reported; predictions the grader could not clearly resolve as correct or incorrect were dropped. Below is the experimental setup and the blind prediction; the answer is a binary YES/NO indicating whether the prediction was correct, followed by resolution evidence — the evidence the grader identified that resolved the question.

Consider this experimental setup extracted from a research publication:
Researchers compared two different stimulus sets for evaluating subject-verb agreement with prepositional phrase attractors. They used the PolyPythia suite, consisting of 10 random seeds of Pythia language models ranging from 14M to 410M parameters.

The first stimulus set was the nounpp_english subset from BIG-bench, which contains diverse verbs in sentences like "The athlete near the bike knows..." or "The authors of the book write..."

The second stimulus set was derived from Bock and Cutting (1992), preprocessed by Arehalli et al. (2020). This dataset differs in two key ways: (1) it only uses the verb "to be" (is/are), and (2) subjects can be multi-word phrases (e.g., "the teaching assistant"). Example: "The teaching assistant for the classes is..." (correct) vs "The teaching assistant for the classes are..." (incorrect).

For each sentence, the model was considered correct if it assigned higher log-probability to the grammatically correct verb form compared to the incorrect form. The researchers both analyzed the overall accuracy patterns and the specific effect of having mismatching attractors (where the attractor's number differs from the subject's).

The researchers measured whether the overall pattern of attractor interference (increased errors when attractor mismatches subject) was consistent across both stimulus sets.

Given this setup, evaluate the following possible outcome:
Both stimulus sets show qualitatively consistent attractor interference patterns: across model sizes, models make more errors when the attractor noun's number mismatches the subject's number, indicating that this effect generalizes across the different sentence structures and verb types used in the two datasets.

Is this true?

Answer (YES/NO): YES